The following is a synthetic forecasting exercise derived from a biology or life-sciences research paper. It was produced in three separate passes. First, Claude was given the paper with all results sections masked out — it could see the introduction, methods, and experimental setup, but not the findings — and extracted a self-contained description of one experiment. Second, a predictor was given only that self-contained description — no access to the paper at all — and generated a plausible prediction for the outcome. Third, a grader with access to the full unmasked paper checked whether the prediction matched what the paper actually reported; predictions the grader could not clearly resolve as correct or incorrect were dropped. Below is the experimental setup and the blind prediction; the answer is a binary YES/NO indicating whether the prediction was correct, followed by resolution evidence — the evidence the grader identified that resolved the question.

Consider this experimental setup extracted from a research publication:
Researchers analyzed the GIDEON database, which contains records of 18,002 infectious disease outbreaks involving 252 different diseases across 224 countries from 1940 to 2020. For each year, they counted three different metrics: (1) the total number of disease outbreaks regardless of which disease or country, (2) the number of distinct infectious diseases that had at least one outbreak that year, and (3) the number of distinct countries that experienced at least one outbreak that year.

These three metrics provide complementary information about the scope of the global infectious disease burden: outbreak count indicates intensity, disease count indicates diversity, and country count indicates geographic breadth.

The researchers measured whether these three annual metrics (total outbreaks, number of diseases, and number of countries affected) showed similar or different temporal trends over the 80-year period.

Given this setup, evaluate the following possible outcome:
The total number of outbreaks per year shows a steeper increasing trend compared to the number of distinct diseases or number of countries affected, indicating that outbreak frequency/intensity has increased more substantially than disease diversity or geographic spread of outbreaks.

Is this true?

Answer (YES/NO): NO